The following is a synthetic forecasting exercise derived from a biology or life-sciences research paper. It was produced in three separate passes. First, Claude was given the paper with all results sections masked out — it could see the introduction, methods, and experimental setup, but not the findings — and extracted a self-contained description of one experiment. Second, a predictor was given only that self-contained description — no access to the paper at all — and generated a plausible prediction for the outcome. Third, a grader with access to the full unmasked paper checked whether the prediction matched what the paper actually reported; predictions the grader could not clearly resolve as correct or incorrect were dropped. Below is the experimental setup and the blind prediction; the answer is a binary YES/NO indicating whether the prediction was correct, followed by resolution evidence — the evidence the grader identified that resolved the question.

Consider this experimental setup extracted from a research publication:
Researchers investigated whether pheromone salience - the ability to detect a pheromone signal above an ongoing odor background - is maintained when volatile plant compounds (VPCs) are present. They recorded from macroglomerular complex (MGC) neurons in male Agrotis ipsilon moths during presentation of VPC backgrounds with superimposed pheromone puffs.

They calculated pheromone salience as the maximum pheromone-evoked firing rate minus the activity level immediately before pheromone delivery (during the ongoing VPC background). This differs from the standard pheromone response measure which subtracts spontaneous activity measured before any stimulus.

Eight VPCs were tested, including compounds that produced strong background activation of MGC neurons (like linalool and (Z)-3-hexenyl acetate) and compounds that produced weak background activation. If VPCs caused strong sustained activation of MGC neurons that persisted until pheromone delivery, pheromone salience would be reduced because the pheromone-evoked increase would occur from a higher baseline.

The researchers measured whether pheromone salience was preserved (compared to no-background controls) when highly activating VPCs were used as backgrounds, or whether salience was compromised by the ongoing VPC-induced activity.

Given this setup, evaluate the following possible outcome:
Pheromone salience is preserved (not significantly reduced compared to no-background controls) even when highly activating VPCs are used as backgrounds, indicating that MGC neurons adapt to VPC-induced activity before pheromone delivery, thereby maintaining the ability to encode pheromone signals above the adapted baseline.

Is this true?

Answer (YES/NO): NO